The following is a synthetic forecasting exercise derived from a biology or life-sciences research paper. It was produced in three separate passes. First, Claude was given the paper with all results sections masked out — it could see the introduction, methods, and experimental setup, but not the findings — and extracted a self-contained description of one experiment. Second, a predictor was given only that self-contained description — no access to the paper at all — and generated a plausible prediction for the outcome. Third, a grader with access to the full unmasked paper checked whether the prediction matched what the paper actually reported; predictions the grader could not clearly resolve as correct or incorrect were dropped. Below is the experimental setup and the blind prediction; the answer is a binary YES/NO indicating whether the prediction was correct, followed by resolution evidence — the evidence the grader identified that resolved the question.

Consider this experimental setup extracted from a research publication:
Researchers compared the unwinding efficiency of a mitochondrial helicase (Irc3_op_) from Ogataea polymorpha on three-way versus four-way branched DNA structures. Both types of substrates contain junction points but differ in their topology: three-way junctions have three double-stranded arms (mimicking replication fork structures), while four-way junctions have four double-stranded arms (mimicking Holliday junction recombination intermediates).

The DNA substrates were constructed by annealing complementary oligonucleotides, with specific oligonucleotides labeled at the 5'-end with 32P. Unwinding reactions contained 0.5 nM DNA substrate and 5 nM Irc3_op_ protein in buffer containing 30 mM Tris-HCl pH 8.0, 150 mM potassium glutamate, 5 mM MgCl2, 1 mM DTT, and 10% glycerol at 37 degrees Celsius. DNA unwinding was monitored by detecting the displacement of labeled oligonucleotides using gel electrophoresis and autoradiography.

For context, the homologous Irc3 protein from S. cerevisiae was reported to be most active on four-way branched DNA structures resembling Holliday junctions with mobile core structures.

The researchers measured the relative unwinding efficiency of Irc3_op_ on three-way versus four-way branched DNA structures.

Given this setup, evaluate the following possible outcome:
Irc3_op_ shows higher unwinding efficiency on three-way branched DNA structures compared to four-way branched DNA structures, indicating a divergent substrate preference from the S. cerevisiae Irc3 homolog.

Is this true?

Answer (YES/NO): YES